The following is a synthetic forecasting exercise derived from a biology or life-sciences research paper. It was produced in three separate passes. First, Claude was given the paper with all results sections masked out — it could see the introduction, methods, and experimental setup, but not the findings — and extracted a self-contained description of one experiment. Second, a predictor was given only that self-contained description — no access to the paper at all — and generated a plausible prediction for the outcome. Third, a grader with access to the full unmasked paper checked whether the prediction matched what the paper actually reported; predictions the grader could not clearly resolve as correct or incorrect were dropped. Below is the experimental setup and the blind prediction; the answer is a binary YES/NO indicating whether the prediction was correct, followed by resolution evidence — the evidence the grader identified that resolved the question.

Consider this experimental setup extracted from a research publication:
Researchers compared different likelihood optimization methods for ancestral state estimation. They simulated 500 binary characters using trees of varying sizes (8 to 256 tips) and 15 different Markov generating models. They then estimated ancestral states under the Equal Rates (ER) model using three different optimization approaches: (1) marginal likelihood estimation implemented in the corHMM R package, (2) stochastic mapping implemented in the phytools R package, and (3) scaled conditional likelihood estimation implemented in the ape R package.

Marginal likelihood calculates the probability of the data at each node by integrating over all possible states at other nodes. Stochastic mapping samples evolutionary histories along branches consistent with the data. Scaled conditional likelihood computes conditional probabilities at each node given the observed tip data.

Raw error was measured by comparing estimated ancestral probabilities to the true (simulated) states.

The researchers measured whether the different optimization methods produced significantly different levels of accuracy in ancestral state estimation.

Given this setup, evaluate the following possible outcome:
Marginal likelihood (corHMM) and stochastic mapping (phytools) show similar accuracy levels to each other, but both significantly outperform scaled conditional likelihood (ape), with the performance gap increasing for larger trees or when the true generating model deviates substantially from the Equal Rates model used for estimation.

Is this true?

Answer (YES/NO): NO